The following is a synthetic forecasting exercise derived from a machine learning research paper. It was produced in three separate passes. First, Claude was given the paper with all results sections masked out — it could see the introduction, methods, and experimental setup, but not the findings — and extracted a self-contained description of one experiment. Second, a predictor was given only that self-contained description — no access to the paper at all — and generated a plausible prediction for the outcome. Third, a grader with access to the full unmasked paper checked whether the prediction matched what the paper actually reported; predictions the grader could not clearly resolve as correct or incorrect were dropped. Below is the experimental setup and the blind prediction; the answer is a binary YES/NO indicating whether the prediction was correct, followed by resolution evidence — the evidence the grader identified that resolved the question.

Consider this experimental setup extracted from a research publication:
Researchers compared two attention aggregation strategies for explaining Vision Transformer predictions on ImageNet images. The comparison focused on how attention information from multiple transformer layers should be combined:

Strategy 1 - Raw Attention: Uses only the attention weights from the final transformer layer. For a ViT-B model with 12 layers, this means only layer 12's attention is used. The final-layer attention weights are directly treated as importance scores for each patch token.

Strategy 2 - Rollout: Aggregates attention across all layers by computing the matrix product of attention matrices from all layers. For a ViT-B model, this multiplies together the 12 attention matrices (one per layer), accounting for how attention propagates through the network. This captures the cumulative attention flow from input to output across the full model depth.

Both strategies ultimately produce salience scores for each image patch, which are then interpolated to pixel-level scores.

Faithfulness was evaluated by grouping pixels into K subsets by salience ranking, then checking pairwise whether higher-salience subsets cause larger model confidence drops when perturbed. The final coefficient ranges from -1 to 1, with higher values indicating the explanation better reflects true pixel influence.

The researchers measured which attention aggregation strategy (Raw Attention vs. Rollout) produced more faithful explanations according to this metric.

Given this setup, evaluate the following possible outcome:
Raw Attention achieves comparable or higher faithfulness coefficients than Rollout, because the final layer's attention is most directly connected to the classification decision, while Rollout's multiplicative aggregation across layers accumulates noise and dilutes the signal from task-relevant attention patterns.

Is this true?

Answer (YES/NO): NO